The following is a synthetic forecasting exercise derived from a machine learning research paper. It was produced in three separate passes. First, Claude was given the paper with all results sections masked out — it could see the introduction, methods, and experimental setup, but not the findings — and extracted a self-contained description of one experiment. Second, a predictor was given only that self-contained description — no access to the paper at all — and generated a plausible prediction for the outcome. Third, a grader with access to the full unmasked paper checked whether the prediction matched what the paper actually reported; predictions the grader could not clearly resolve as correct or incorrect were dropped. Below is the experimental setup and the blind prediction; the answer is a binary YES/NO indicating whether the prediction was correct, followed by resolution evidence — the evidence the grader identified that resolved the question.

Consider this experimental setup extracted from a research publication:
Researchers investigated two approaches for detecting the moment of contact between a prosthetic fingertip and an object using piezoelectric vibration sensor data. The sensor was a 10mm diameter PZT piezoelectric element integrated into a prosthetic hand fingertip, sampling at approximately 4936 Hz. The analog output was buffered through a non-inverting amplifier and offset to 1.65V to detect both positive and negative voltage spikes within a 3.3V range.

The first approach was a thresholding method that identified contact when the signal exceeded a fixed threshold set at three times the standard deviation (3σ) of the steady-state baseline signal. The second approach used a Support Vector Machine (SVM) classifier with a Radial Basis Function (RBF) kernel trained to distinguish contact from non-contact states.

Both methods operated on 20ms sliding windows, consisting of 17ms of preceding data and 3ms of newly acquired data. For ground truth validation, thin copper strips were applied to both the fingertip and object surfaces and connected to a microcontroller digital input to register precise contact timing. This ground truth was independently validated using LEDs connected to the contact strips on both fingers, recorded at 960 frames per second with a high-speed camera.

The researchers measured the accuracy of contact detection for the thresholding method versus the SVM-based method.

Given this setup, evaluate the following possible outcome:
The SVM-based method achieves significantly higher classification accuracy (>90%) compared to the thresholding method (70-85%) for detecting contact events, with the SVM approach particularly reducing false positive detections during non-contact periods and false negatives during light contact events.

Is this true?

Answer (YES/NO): NO